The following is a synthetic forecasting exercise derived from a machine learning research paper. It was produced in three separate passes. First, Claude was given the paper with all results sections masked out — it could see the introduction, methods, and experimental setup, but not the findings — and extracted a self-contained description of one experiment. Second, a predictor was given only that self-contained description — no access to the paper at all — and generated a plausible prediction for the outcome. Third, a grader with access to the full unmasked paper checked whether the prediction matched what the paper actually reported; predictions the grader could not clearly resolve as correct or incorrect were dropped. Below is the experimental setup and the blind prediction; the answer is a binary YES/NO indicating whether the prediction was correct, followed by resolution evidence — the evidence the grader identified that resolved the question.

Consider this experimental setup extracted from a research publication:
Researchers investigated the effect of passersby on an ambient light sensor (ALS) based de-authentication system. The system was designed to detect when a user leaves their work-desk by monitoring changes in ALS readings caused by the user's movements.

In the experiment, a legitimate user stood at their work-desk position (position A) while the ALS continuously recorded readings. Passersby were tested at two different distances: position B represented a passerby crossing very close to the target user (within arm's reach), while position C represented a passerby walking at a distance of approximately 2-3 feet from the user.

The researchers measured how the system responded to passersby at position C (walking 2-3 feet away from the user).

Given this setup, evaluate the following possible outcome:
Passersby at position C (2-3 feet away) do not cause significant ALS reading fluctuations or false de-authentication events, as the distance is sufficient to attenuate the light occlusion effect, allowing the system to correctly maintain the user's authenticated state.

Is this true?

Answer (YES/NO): YES